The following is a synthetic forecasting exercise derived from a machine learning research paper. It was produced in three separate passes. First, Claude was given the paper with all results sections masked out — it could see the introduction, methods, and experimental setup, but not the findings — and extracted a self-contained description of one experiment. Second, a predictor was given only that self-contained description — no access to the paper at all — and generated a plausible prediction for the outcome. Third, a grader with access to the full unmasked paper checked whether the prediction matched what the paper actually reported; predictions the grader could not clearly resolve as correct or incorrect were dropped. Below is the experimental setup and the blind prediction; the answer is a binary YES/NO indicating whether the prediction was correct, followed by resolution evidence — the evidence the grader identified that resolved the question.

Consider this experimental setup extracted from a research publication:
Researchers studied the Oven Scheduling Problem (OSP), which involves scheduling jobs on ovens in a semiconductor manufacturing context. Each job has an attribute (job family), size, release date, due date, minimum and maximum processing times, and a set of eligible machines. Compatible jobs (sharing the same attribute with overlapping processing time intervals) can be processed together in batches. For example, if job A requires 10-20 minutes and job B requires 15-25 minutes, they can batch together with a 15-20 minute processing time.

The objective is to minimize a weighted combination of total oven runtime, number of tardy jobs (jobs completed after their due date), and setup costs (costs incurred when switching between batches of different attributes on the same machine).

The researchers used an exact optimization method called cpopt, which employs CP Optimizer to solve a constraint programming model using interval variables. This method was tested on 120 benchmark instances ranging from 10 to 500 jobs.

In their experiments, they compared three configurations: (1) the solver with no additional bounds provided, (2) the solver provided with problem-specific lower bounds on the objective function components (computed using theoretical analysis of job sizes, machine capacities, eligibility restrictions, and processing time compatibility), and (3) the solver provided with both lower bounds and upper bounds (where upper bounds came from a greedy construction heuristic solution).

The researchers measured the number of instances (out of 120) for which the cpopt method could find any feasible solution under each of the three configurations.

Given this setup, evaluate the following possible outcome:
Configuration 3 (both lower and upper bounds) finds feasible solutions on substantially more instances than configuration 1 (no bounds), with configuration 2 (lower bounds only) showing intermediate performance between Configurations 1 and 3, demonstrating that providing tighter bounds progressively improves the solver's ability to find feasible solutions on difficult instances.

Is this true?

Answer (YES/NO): NO